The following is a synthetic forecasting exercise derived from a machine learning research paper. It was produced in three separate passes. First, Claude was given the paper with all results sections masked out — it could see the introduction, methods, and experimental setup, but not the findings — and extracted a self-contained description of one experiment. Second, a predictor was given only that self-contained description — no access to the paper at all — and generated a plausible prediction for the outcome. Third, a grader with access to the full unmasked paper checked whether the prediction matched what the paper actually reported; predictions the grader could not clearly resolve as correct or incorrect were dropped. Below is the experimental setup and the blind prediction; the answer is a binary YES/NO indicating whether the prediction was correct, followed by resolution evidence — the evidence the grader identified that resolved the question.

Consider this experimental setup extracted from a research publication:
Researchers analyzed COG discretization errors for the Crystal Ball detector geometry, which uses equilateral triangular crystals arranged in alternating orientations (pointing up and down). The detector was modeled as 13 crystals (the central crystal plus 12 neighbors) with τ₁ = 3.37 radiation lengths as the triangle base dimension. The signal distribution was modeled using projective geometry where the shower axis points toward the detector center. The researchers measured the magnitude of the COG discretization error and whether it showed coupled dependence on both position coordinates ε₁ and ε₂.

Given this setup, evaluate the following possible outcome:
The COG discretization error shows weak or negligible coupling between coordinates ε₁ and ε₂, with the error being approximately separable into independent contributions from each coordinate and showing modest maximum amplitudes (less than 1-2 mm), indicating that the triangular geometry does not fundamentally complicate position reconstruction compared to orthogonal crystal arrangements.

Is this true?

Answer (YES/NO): NO